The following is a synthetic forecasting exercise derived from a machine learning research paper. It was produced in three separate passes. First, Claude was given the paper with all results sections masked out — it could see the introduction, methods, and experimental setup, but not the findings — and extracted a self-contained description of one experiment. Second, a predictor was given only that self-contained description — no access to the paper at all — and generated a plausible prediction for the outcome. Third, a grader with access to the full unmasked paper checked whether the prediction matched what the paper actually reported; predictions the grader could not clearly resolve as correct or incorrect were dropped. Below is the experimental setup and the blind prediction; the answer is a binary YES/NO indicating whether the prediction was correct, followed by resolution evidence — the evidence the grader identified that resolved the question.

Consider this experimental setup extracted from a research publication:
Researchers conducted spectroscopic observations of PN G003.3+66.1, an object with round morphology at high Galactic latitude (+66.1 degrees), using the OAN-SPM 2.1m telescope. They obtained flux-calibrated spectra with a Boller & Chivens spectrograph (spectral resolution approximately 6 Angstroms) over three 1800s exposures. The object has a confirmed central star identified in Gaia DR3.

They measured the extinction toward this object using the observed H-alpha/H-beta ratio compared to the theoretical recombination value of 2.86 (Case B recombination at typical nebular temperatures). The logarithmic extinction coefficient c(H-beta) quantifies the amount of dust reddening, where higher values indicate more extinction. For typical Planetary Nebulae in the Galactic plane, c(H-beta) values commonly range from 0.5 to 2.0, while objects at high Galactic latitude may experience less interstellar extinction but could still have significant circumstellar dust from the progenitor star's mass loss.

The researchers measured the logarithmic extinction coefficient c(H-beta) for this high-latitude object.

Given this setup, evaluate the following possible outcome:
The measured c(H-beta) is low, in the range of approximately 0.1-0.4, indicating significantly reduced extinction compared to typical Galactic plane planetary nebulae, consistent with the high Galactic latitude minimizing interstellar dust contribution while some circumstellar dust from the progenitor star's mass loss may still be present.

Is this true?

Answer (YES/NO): NO